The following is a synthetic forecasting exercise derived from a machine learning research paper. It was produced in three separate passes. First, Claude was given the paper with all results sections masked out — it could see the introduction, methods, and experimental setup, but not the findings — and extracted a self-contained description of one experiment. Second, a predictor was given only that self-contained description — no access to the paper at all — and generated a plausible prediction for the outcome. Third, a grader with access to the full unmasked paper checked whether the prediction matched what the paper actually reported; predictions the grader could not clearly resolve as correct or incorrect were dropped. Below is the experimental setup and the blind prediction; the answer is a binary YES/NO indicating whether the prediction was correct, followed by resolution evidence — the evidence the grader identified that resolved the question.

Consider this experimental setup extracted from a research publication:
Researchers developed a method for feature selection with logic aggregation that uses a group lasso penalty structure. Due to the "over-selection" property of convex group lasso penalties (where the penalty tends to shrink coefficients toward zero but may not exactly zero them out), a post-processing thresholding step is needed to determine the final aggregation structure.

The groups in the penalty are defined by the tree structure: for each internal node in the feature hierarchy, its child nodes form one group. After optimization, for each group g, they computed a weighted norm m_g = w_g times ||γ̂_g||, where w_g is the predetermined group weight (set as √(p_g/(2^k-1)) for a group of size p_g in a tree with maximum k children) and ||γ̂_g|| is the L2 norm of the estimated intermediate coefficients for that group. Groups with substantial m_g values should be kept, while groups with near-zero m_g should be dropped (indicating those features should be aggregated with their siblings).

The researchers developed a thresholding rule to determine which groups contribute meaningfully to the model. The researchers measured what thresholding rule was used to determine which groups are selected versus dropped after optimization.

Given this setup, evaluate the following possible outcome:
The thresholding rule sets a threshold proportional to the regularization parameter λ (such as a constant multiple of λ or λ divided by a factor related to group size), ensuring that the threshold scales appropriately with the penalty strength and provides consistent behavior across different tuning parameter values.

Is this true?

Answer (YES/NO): NO